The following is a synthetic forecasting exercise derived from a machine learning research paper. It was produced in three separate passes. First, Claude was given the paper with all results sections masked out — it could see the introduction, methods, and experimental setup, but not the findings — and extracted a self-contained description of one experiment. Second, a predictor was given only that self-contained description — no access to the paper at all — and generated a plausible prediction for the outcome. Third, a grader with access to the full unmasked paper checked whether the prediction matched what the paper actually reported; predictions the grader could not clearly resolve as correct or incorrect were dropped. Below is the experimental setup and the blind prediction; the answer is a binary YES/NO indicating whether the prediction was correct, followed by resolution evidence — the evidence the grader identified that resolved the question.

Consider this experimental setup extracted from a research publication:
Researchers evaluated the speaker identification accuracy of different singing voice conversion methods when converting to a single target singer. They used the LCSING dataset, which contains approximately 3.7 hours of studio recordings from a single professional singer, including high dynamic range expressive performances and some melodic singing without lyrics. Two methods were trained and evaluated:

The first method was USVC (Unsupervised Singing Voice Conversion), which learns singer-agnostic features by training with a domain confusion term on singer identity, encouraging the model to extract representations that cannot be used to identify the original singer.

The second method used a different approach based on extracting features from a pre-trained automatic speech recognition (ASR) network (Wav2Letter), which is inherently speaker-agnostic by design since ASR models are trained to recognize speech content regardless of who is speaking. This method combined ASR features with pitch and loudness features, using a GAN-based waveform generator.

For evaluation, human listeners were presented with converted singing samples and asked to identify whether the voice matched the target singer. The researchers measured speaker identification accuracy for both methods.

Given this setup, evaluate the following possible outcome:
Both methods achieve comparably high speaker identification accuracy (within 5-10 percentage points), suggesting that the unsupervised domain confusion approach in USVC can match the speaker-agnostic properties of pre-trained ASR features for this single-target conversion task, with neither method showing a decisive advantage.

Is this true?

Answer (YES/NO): NO